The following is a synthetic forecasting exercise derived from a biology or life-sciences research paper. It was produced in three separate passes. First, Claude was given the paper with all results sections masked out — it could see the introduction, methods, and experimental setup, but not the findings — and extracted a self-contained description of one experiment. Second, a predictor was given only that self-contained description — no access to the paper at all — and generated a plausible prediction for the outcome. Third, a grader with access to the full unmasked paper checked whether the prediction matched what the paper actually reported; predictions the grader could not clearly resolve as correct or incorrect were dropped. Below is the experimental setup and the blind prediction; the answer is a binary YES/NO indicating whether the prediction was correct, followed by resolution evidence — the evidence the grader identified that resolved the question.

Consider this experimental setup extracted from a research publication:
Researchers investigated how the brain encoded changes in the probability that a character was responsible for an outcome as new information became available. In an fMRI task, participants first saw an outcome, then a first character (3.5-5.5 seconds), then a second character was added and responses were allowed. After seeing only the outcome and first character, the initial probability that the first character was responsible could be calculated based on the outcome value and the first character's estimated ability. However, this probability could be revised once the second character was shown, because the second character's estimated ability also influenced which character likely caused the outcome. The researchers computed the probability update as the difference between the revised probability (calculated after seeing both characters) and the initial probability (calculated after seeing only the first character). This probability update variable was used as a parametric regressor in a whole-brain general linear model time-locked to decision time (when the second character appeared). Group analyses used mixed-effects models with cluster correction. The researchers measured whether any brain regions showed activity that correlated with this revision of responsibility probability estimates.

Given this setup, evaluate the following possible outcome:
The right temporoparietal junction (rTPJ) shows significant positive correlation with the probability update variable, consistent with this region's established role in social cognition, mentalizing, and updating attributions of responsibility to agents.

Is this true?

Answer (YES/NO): NO